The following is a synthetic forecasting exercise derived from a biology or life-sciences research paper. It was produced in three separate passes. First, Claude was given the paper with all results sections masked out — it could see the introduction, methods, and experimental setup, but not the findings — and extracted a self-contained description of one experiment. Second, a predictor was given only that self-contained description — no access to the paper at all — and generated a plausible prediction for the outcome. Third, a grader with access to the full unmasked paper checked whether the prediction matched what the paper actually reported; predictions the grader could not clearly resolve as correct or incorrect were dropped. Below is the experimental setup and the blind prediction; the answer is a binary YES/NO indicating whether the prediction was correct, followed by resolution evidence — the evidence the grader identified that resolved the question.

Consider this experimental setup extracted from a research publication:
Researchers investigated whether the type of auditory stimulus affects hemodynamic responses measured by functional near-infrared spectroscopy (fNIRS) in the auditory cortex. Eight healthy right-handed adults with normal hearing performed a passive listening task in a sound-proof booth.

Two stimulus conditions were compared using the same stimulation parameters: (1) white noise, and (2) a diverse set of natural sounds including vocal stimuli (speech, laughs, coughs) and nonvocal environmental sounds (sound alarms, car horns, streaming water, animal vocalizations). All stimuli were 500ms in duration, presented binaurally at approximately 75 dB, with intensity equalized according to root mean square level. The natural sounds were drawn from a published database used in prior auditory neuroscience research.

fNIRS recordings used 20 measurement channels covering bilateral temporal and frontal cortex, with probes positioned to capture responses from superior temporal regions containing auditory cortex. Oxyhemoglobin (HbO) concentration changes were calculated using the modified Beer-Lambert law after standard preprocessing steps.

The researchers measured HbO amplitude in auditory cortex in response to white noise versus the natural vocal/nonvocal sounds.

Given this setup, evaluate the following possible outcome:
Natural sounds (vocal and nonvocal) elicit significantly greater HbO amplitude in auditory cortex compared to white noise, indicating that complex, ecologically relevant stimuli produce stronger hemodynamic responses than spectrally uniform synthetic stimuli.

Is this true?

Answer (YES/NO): NO